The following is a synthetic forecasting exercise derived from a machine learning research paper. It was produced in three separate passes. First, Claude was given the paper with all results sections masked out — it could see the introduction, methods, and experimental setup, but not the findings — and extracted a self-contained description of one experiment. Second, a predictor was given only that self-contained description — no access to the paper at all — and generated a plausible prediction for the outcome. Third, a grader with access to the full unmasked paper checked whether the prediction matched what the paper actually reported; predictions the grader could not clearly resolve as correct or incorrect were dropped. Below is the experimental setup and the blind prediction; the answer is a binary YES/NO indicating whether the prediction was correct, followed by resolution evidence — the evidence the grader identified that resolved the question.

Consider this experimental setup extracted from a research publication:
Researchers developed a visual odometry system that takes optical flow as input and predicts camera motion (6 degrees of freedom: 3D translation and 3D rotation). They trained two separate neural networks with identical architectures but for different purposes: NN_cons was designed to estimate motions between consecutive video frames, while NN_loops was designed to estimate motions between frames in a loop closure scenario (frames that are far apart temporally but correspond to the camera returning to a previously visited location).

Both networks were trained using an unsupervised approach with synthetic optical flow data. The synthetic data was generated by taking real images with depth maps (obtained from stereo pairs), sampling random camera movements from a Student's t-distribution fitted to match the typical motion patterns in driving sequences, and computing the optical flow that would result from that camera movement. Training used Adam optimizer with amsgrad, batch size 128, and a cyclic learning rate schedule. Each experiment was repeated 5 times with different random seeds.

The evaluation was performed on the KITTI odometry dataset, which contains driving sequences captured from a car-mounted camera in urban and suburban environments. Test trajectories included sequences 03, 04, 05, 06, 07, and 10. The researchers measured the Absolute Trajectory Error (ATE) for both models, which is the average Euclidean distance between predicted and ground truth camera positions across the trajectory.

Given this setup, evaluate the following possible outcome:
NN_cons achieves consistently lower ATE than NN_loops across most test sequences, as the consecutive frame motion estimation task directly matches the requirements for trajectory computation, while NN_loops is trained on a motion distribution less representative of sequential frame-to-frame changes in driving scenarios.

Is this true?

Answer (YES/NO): YES